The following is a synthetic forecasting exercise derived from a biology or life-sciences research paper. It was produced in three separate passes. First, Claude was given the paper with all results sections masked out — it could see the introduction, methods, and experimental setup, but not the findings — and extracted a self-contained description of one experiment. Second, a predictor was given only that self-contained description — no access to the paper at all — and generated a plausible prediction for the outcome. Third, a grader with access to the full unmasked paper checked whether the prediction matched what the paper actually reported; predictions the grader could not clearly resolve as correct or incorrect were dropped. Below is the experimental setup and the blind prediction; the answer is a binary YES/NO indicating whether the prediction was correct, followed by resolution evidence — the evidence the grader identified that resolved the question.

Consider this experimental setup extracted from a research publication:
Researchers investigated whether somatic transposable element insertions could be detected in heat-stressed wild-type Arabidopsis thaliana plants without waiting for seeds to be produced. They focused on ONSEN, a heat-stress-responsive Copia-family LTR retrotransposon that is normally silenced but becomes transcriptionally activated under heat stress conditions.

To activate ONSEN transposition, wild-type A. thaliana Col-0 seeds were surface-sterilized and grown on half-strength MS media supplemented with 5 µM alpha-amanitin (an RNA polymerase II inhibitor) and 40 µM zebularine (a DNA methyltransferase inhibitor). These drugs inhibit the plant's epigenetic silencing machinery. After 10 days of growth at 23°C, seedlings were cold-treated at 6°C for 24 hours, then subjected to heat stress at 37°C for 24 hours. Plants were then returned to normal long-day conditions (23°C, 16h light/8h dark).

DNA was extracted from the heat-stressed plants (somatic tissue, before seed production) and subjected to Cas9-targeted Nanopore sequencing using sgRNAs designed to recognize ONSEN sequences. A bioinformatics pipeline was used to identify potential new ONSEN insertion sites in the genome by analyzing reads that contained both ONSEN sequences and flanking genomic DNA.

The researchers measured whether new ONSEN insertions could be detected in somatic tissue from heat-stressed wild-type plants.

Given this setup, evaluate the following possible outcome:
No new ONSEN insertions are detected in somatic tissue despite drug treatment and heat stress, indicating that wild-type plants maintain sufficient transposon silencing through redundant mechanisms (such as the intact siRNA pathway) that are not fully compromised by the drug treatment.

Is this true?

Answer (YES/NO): NO